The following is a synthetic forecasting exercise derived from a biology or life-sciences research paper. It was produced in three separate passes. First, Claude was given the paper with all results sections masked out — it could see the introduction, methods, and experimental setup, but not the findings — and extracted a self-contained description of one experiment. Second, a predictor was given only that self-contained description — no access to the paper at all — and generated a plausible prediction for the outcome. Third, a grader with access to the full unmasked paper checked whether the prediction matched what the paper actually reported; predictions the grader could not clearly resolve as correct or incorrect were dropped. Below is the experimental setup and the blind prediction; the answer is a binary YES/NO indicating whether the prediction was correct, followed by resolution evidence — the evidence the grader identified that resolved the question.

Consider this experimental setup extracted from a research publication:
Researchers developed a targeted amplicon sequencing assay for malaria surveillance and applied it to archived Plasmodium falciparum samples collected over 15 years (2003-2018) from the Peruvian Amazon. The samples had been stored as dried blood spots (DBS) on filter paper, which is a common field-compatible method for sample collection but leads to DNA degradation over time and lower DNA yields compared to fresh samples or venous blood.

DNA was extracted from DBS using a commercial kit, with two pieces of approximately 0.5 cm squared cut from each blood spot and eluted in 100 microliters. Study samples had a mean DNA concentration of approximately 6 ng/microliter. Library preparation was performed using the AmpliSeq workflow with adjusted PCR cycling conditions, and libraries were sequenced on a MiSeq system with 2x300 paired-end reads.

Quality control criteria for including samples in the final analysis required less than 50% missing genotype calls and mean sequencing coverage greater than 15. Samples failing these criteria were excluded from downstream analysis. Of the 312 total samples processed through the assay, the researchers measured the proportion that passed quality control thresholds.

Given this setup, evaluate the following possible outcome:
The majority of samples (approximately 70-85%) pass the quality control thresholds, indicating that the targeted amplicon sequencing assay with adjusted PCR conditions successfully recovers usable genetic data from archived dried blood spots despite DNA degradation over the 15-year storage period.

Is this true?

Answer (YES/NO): YES